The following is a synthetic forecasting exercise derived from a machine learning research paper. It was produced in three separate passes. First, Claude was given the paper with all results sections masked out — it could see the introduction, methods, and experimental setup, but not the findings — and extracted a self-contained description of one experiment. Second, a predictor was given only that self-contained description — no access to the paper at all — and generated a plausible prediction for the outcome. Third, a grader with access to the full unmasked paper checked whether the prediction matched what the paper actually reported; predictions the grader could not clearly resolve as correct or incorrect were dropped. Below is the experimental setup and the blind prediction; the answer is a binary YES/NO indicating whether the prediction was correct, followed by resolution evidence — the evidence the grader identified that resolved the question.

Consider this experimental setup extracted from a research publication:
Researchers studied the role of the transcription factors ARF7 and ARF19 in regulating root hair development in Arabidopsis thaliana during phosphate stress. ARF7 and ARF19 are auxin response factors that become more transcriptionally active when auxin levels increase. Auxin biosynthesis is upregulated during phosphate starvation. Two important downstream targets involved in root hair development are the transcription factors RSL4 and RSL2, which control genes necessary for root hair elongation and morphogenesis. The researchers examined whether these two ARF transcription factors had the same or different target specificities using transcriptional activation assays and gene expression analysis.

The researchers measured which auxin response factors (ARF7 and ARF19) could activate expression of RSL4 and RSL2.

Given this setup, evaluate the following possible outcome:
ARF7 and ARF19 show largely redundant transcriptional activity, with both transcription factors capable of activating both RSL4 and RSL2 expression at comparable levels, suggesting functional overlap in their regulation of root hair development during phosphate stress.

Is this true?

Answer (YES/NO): NO